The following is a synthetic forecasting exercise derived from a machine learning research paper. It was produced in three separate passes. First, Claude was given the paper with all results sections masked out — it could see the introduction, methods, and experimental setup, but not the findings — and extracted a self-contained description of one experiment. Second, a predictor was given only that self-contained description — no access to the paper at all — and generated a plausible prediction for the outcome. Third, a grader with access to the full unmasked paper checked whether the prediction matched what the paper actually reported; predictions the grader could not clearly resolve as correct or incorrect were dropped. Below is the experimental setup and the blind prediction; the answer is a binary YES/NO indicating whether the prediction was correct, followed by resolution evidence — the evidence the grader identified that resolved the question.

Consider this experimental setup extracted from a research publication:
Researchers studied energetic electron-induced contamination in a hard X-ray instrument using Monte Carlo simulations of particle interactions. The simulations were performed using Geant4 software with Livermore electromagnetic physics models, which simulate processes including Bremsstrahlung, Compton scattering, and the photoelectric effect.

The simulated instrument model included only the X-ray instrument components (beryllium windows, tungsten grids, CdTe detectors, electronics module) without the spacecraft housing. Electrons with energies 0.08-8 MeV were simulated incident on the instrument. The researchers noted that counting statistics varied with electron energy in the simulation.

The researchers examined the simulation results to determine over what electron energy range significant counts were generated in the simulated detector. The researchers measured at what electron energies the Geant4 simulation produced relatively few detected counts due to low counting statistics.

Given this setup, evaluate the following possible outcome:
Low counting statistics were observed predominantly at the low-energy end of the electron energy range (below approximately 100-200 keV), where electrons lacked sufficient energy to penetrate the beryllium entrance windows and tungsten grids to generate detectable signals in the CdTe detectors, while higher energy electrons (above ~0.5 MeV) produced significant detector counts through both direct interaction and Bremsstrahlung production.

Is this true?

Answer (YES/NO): NO